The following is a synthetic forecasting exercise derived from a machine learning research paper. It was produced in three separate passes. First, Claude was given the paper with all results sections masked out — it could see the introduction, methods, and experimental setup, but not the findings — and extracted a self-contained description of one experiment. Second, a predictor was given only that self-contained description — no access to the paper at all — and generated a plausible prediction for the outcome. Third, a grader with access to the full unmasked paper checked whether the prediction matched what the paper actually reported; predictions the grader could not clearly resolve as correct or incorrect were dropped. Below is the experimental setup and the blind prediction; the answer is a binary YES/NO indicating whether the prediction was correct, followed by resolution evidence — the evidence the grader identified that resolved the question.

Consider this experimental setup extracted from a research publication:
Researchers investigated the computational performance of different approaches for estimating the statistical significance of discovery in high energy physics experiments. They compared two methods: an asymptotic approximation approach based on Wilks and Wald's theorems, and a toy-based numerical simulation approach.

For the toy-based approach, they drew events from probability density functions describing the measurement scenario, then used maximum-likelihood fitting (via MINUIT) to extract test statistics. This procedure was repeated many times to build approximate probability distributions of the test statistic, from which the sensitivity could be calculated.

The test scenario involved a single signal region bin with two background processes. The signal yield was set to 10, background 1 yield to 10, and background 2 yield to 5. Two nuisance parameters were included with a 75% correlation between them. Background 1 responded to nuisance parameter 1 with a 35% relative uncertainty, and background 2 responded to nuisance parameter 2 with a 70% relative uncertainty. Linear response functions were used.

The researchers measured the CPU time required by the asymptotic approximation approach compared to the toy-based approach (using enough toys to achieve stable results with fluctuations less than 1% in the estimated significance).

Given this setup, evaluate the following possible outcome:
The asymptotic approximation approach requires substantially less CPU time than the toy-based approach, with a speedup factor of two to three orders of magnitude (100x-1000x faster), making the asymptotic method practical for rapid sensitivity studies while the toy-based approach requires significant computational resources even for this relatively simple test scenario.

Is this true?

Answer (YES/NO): NO